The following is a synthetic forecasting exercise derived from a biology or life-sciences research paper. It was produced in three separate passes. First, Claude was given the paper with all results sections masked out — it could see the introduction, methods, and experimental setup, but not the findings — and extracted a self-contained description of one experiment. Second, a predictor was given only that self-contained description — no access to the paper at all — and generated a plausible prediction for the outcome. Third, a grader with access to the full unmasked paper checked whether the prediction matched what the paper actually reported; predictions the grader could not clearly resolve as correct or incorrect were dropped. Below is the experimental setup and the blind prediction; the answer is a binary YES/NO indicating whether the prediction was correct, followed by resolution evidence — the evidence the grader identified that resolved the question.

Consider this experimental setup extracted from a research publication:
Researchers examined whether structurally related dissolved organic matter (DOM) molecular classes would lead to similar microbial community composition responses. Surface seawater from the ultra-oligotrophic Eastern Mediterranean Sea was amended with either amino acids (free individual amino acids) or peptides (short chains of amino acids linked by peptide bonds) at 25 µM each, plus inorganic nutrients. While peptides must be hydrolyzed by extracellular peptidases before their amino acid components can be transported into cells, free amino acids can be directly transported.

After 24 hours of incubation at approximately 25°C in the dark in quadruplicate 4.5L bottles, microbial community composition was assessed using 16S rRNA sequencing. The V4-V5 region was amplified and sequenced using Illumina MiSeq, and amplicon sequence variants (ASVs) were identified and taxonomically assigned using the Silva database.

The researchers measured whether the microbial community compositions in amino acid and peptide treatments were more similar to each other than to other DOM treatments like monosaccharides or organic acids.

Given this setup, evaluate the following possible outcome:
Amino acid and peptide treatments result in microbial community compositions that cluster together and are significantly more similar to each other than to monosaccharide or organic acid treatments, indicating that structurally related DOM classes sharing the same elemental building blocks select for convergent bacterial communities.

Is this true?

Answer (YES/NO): NO